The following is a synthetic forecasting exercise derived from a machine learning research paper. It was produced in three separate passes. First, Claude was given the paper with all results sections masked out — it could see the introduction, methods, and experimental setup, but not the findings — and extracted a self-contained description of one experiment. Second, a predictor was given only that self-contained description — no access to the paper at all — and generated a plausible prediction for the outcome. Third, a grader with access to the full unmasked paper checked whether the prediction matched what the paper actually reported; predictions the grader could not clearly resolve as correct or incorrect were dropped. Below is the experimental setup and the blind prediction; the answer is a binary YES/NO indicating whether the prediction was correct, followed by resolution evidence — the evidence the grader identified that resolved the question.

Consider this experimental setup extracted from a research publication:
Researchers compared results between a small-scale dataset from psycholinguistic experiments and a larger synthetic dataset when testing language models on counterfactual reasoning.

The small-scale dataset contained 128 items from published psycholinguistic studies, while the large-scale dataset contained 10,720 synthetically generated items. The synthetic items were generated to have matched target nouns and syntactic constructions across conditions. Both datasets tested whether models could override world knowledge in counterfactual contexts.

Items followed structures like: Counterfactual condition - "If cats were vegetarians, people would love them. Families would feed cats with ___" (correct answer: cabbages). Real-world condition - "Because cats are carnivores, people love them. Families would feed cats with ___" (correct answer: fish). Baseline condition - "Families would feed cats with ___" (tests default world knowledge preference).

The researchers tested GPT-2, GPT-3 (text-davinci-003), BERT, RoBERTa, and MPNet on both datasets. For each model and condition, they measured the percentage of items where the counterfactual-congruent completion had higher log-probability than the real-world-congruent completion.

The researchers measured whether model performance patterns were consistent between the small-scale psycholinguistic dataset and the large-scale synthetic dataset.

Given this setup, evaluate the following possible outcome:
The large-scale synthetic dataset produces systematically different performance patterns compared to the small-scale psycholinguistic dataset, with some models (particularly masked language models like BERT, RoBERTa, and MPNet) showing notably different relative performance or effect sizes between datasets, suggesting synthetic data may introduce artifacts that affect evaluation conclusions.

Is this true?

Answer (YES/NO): YES